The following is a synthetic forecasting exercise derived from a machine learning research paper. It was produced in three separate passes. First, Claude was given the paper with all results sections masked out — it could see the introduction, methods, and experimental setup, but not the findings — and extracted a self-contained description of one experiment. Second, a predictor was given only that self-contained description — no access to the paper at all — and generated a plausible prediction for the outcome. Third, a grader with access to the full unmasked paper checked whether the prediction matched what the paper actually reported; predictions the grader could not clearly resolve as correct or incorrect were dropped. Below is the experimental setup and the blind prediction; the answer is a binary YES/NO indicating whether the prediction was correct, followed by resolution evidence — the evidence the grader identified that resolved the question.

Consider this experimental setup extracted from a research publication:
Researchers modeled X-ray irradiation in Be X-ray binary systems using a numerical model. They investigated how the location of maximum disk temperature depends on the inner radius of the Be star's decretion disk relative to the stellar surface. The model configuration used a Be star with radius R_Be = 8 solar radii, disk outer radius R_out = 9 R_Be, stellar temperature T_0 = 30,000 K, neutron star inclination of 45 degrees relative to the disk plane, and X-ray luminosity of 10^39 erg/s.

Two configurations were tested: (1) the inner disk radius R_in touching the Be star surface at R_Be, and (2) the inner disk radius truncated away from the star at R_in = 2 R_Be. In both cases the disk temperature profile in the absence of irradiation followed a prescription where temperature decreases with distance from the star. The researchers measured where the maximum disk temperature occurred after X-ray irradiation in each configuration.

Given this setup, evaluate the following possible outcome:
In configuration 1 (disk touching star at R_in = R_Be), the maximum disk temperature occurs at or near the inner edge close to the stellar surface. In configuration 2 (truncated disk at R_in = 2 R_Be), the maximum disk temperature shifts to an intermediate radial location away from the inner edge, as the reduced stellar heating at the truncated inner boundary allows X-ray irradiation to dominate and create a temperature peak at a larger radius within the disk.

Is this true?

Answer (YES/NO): NO